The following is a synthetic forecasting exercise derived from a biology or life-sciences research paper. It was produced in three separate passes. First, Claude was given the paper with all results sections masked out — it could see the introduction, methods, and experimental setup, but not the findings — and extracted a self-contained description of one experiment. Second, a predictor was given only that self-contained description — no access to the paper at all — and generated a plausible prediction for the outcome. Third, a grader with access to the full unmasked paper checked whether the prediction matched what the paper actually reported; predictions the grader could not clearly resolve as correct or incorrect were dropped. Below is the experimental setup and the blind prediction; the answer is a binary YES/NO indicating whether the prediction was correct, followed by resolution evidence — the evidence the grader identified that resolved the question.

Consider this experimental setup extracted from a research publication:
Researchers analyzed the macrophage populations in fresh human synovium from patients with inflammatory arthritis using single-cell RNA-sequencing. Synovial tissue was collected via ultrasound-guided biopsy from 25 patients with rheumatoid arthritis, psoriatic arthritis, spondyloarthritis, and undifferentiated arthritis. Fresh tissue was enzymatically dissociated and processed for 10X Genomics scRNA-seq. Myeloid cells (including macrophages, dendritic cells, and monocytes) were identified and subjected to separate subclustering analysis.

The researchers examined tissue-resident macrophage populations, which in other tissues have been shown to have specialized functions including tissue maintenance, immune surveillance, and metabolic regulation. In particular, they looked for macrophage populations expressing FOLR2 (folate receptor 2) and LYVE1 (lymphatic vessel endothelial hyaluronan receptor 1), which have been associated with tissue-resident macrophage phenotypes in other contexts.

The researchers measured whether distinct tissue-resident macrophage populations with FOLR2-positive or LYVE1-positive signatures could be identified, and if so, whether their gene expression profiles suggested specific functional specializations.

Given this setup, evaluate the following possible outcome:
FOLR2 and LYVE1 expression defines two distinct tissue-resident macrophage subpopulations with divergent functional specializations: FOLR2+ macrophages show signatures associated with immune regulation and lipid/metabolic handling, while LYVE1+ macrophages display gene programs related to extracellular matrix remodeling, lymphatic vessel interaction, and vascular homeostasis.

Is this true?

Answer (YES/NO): NO